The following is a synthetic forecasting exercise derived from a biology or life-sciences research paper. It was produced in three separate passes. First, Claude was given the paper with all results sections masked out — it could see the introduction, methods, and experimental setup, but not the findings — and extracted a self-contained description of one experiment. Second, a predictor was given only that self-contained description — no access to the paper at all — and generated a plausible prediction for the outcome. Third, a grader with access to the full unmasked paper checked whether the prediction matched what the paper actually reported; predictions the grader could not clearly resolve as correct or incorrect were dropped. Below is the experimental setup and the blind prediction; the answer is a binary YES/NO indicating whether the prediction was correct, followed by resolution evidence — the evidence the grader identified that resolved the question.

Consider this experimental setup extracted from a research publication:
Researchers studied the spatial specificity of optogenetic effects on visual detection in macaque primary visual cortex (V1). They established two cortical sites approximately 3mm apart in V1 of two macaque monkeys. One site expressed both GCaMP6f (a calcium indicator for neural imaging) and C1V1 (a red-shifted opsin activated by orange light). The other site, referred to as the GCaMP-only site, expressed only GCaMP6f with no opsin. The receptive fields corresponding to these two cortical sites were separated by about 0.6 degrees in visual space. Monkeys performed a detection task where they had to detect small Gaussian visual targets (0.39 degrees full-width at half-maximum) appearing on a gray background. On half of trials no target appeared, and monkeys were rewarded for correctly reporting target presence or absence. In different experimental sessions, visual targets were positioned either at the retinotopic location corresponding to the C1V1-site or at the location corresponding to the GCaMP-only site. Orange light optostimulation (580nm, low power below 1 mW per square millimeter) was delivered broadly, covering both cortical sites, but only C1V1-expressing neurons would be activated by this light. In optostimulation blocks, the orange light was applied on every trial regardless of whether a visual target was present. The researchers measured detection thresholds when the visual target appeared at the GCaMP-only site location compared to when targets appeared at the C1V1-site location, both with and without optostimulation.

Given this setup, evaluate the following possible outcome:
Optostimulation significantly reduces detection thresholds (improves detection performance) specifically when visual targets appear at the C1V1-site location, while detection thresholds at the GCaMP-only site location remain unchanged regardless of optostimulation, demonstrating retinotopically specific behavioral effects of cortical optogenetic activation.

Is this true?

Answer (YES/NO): NO